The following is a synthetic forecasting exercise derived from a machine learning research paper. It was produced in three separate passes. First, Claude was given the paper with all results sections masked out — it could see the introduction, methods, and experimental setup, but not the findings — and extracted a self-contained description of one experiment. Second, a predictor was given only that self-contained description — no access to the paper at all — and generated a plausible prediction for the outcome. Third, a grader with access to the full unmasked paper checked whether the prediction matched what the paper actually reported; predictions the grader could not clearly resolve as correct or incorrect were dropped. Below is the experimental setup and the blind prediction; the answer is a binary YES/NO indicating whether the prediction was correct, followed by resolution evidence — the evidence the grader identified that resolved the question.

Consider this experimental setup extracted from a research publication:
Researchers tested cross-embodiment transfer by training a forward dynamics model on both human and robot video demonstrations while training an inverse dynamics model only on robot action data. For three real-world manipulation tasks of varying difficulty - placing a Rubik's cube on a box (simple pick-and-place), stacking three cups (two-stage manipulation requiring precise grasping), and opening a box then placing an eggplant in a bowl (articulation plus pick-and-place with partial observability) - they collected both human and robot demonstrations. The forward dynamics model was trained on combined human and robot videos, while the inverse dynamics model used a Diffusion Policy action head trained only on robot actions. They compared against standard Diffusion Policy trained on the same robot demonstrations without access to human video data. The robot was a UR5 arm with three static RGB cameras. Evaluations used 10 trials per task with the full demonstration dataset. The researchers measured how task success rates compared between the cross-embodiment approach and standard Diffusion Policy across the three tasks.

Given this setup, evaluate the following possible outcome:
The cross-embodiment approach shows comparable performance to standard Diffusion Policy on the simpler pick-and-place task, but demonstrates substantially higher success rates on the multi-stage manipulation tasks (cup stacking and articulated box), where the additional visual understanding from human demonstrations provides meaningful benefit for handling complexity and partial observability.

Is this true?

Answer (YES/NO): NO